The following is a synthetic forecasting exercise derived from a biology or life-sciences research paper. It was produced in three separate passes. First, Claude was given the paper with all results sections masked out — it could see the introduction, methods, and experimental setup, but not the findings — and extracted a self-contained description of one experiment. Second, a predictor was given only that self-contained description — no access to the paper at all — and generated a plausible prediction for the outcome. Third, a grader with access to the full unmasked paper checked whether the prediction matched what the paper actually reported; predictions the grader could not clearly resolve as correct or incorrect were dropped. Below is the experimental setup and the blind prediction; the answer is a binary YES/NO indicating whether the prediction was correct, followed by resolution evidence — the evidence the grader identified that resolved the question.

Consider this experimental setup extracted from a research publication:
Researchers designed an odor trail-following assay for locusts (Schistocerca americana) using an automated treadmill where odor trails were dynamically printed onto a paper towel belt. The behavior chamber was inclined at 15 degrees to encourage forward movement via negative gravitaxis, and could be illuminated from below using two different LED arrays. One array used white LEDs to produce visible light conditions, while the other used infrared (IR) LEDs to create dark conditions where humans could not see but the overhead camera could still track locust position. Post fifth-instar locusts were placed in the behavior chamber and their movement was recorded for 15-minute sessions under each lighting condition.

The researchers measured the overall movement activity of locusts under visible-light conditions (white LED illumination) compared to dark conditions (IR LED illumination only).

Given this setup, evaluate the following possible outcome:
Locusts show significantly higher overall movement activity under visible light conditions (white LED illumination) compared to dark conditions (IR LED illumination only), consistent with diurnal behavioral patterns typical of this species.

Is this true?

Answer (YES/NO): YES